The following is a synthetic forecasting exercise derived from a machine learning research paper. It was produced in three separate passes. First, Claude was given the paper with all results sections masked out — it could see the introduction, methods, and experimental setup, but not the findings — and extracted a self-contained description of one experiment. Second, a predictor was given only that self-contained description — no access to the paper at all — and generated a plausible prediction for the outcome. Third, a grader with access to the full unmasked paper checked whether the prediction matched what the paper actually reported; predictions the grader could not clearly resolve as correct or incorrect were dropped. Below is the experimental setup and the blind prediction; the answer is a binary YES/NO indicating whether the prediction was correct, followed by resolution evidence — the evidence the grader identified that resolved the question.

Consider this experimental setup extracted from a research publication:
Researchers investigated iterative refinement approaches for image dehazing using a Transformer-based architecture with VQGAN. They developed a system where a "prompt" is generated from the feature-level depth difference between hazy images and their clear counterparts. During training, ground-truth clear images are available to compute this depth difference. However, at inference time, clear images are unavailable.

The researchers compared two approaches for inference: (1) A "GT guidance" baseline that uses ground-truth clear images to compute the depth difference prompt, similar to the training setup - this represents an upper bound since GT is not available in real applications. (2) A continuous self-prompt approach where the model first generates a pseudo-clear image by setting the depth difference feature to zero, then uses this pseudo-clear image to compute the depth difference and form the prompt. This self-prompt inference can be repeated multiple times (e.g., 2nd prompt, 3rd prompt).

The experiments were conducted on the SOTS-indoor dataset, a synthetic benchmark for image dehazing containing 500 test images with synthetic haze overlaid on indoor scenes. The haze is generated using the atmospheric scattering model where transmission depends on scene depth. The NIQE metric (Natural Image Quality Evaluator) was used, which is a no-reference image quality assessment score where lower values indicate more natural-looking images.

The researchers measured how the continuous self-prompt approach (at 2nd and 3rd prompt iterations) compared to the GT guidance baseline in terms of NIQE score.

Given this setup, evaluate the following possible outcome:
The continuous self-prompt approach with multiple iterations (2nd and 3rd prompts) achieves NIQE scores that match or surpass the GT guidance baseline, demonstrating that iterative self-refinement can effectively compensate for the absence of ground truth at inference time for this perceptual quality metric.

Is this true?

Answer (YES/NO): YES